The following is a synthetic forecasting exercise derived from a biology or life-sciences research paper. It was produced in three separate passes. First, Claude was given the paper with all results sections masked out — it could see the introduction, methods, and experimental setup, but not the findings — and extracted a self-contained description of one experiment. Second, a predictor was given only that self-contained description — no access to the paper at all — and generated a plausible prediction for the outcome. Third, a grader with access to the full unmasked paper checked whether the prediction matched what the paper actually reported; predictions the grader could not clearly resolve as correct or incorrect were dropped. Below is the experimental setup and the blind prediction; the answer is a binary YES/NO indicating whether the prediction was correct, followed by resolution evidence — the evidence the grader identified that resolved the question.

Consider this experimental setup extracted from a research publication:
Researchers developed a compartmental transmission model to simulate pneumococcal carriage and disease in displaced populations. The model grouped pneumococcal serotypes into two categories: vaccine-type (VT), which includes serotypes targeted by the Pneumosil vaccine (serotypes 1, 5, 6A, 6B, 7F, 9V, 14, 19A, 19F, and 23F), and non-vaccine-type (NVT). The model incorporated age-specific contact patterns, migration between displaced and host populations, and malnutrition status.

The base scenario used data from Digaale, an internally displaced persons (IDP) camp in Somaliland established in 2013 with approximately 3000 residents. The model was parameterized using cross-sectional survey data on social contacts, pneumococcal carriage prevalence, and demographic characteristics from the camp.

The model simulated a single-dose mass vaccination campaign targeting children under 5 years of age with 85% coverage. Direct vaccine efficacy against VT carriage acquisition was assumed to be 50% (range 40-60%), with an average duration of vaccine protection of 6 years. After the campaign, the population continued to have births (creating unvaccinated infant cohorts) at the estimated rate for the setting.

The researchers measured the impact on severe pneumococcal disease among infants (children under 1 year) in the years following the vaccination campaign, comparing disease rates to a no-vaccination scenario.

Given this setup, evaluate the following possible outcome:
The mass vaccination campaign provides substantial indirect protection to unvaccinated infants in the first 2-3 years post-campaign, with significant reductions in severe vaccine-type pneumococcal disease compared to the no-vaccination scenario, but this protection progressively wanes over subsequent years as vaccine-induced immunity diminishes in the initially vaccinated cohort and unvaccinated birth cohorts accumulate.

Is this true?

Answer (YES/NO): YES